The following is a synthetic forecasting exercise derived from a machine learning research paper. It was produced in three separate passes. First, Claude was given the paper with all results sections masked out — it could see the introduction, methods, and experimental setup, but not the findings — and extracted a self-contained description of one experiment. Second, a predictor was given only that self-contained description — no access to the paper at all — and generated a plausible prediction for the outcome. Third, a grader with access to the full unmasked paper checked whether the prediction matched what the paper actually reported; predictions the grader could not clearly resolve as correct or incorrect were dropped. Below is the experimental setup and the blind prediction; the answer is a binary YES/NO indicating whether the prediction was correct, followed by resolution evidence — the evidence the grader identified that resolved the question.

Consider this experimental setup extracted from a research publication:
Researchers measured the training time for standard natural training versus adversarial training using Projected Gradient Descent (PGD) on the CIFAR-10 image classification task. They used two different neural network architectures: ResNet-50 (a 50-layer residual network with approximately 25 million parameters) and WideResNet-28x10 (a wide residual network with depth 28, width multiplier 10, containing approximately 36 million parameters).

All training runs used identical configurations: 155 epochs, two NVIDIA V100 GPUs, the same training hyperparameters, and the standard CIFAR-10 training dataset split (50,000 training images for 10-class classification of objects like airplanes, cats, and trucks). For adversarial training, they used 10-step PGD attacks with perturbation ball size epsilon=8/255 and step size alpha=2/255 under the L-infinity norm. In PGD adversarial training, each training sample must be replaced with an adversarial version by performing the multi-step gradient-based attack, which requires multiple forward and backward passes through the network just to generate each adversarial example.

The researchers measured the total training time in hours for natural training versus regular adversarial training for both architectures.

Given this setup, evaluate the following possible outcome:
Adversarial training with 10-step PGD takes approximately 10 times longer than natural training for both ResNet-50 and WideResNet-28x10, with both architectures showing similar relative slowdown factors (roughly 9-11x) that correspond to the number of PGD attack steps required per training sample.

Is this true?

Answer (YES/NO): NO